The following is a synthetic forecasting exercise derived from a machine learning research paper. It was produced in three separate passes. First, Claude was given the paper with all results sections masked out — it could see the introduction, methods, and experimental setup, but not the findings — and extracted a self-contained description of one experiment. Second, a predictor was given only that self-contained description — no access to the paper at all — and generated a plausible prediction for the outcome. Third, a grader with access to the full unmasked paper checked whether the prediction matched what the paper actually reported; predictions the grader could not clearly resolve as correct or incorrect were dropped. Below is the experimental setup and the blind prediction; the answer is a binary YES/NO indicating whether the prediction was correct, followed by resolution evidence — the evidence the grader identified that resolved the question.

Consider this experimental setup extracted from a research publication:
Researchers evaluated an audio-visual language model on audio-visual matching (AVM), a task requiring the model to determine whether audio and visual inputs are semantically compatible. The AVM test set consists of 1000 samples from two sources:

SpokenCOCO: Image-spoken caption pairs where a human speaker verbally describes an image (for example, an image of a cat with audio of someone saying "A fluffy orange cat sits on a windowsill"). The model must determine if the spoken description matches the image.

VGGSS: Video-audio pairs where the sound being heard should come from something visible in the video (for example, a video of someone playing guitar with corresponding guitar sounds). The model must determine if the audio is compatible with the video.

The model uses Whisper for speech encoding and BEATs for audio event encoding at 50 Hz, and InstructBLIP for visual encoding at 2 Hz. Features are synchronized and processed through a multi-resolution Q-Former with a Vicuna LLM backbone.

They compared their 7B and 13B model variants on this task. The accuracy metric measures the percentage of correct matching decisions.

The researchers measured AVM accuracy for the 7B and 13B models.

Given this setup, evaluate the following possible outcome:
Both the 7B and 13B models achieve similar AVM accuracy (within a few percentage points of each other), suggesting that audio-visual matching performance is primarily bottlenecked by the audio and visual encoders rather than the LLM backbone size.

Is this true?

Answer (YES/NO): NO